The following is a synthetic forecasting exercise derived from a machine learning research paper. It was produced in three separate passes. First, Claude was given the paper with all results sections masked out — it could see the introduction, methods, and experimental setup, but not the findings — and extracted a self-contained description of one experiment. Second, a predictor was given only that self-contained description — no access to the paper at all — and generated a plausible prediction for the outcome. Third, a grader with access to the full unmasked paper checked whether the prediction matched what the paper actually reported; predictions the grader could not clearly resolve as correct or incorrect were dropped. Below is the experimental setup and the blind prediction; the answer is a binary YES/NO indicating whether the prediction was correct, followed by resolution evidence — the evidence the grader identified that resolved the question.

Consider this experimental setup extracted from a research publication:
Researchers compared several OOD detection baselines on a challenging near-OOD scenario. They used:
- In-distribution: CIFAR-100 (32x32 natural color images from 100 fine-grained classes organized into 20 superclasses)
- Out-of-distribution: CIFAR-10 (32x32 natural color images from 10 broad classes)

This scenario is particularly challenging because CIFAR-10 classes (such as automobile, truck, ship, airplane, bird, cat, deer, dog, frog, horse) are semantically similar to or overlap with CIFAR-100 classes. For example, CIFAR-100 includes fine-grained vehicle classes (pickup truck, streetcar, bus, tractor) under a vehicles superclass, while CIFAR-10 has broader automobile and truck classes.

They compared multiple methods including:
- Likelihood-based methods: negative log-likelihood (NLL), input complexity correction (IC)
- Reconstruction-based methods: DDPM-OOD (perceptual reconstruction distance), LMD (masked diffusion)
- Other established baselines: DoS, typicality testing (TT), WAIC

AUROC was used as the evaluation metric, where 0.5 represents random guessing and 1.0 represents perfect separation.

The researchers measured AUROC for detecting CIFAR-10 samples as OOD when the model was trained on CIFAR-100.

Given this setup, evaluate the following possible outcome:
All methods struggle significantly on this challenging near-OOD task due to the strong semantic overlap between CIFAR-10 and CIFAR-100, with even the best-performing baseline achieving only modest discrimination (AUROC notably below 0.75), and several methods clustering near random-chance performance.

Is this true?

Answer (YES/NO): YES